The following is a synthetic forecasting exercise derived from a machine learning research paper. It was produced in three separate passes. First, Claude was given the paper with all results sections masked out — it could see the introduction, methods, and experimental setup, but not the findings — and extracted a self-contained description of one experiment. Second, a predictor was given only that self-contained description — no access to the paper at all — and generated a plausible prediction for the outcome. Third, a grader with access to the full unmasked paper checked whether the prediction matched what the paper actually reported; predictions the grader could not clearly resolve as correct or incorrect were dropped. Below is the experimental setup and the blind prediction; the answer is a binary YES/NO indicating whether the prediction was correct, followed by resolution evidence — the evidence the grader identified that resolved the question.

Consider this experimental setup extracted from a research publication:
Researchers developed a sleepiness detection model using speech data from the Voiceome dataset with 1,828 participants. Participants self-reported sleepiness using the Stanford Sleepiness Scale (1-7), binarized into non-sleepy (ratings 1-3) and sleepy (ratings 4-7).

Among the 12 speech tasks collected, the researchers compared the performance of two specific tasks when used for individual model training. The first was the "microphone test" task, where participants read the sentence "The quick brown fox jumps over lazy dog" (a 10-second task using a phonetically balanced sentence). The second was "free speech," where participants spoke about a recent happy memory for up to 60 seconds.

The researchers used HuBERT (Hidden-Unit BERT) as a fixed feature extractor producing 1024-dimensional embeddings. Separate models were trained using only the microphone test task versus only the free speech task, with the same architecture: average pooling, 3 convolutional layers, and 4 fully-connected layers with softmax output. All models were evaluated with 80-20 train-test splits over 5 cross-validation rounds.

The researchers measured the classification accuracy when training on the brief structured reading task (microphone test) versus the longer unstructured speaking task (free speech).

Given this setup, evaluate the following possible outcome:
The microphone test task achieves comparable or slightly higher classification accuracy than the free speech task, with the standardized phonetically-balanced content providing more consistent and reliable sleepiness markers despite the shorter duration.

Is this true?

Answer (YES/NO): NO